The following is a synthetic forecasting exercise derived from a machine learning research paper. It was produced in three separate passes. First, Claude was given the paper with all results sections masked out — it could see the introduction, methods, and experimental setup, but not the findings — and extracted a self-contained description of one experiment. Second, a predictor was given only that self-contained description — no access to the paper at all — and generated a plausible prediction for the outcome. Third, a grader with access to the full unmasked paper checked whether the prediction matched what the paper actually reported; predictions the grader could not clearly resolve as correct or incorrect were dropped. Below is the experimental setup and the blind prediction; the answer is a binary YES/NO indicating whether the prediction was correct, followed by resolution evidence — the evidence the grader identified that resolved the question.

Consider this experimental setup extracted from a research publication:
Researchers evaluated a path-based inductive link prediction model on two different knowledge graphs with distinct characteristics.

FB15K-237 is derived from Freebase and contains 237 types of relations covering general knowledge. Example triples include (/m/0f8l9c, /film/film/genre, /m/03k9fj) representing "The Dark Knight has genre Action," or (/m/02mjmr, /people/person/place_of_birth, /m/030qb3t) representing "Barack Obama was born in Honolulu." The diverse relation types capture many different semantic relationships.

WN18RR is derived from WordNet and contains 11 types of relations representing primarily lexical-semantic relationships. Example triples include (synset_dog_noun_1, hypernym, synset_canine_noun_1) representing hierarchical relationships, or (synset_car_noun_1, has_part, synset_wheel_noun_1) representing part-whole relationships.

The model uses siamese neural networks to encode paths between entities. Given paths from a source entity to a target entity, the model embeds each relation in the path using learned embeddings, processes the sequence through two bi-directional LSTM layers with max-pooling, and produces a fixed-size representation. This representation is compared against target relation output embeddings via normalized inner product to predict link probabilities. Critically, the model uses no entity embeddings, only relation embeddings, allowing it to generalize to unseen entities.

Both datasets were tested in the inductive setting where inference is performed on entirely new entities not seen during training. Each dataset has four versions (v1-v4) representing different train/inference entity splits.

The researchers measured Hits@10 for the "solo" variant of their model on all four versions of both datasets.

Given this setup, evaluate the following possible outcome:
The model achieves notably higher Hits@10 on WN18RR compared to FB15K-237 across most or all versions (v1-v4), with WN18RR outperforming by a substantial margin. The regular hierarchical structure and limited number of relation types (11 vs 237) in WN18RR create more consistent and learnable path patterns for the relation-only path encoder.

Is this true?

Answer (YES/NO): NO